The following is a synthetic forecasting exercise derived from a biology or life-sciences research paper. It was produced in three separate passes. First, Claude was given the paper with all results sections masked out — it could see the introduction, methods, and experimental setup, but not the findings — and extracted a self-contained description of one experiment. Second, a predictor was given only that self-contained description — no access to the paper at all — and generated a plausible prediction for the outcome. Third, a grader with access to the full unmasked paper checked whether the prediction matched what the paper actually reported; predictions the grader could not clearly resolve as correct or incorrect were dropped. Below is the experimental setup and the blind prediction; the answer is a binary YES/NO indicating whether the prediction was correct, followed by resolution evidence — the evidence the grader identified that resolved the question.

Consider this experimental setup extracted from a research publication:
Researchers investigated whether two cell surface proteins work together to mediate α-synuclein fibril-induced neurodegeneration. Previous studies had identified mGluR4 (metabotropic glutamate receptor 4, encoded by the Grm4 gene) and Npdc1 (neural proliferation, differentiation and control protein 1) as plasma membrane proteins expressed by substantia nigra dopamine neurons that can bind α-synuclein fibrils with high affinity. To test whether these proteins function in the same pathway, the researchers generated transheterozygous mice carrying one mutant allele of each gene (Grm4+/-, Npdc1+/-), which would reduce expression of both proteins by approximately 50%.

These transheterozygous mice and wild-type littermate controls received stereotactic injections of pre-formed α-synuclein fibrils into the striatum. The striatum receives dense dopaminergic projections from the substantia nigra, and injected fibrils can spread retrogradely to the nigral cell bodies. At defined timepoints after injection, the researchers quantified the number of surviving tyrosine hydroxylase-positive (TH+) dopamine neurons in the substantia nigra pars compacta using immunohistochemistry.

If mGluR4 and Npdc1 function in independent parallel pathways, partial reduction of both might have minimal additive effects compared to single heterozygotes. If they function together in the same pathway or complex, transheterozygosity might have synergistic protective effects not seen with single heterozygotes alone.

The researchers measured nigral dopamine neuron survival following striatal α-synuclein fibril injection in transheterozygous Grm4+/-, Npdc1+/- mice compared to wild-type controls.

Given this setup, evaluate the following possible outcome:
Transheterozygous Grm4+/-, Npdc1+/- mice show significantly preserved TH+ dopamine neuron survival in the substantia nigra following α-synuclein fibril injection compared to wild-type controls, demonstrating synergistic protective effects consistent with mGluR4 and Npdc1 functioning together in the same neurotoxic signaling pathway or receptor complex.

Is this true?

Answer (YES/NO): YES